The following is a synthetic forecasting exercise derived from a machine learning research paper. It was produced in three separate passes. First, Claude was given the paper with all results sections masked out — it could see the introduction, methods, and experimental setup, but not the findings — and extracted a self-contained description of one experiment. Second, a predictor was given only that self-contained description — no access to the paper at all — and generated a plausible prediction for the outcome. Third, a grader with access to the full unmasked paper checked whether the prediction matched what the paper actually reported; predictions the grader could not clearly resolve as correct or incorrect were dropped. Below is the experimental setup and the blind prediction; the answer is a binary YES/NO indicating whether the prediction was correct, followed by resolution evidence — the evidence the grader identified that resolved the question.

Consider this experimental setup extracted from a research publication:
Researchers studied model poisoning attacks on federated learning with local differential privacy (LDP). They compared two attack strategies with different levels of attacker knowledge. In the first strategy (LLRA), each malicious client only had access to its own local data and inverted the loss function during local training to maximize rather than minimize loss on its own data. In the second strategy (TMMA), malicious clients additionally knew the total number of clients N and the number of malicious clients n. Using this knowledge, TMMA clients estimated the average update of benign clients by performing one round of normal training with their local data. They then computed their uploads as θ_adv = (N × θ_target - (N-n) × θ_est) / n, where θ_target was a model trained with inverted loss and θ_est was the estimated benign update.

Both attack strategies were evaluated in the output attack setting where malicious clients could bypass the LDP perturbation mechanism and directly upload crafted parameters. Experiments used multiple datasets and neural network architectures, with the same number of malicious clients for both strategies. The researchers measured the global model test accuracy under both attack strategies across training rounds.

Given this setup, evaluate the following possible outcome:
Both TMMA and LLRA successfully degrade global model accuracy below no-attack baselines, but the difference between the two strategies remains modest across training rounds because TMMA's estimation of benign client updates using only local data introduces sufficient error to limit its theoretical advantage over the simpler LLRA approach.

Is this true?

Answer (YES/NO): NO